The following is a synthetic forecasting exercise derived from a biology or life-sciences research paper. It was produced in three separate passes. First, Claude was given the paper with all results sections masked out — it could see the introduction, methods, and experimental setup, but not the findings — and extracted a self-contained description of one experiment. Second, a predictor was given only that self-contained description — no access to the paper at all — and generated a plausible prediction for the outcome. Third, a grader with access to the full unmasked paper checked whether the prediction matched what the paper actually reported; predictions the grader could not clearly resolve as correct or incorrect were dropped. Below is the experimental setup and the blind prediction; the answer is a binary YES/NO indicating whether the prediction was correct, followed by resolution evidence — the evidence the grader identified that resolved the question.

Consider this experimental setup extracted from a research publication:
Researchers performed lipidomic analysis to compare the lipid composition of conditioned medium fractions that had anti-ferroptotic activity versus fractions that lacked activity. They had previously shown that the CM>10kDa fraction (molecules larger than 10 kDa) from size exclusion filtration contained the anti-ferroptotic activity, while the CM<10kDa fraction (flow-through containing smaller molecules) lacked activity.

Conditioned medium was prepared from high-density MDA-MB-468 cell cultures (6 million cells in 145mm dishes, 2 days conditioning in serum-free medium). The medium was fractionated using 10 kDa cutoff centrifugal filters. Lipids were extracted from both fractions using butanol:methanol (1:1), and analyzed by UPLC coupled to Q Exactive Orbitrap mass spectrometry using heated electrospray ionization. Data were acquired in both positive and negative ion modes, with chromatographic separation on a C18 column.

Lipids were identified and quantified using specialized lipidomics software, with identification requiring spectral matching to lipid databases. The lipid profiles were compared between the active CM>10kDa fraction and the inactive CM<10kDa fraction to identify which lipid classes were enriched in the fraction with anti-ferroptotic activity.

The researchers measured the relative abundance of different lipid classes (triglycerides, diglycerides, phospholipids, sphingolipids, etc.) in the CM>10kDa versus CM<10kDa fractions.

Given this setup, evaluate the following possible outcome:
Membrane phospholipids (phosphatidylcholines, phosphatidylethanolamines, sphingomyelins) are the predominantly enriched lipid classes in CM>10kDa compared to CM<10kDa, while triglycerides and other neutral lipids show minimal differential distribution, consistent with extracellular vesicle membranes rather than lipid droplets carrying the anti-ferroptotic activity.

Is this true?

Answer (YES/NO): NO